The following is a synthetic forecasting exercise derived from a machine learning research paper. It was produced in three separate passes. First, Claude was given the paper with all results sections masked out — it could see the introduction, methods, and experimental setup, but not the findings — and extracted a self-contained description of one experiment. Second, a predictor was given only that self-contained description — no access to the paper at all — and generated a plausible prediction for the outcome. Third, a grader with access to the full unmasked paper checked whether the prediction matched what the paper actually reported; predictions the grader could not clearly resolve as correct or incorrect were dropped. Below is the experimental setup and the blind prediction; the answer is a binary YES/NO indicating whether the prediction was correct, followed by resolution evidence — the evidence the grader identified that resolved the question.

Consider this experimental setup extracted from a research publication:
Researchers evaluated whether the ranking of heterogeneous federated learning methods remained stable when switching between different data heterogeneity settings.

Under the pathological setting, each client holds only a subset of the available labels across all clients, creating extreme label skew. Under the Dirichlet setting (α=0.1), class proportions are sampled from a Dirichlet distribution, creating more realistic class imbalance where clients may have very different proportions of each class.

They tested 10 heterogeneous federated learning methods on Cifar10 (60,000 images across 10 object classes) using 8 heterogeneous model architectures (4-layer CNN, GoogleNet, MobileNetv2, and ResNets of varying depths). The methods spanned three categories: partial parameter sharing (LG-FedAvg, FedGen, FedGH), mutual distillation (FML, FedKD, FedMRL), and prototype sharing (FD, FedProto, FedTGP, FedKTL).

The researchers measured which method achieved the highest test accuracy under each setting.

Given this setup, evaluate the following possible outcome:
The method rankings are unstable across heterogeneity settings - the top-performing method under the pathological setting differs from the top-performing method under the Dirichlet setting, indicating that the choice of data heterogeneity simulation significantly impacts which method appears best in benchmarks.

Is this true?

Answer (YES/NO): NO